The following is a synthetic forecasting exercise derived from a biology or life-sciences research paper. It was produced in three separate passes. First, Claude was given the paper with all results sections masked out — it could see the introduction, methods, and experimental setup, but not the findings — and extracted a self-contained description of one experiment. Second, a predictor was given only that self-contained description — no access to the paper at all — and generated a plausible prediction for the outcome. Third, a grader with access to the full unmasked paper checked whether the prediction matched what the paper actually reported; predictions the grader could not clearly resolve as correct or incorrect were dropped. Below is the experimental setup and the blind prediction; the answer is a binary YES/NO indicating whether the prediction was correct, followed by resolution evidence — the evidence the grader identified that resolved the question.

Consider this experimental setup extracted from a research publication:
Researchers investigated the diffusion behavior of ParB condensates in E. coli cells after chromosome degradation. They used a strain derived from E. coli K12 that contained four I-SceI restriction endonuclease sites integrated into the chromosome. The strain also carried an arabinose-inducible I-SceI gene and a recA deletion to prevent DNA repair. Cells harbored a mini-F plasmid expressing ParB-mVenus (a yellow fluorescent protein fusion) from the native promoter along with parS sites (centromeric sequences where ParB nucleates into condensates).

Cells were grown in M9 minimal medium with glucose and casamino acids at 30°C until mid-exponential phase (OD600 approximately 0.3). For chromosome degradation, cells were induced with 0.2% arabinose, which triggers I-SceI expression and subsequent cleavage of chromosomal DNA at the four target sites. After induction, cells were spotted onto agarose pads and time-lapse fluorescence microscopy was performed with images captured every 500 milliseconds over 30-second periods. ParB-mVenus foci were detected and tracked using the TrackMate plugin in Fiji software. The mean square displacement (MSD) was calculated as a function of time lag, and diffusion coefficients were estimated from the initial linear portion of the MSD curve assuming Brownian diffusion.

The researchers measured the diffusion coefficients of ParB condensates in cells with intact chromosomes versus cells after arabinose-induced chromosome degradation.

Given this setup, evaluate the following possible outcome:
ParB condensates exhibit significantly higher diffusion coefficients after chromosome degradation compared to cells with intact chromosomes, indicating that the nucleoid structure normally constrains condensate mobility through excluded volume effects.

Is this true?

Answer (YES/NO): NO